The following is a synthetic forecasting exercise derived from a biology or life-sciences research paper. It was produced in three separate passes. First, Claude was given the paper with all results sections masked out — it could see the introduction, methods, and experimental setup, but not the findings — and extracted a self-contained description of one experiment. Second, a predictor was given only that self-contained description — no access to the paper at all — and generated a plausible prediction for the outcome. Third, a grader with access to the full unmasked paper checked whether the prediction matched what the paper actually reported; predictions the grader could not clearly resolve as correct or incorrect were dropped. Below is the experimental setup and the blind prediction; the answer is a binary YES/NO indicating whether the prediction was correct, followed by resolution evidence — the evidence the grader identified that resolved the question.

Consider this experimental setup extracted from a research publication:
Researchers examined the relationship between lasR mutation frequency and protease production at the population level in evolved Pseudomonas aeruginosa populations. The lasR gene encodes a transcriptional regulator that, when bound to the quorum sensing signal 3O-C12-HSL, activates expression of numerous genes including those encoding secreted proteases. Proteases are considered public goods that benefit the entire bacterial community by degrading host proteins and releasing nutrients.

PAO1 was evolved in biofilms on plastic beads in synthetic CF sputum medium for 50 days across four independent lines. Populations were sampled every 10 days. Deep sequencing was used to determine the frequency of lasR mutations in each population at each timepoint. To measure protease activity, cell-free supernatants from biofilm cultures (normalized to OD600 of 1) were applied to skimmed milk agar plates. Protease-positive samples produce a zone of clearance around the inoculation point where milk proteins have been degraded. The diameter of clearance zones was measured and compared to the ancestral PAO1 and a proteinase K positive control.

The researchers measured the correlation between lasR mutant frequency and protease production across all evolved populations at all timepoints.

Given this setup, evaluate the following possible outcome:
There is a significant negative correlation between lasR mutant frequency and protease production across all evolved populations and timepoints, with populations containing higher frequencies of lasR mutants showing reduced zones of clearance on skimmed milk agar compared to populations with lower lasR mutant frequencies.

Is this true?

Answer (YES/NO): YES